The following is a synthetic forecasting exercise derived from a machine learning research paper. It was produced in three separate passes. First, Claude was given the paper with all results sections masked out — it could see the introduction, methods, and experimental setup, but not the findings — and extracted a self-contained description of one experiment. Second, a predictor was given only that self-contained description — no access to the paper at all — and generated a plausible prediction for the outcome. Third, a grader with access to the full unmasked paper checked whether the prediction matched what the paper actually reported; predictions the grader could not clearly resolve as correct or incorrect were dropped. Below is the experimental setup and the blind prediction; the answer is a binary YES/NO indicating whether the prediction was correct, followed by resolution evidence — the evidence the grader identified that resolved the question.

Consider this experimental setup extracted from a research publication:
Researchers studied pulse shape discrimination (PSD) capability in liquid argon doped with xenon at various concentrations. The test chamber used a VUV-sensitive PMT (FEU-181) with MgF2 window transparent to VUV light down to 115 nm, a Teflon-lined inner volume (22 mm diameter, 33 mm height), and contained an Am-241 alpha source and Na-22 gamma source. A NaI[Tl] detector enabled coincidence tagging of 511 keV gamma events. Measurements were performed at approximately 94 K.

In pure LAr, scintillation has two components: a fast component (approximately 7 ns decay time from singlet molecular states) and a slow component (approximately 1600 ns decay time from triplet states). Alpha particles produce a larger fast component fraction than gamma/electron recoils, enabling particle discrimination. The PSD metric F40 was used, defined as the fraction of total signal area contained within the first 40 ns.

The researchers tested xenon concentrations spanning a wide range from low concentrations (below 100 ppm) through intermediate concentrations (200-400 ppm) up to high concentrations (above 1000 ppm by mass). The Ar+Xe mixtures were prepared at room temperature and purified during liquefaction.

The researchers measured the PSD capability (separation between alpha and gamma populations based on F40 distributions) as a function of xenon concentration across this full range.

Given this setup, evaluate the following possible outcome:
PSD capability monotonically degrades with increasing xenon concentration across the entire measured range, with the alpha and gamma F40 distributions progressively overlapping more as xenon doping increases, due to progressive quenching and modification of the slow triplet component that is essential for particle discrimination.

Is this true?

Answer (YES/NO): NO